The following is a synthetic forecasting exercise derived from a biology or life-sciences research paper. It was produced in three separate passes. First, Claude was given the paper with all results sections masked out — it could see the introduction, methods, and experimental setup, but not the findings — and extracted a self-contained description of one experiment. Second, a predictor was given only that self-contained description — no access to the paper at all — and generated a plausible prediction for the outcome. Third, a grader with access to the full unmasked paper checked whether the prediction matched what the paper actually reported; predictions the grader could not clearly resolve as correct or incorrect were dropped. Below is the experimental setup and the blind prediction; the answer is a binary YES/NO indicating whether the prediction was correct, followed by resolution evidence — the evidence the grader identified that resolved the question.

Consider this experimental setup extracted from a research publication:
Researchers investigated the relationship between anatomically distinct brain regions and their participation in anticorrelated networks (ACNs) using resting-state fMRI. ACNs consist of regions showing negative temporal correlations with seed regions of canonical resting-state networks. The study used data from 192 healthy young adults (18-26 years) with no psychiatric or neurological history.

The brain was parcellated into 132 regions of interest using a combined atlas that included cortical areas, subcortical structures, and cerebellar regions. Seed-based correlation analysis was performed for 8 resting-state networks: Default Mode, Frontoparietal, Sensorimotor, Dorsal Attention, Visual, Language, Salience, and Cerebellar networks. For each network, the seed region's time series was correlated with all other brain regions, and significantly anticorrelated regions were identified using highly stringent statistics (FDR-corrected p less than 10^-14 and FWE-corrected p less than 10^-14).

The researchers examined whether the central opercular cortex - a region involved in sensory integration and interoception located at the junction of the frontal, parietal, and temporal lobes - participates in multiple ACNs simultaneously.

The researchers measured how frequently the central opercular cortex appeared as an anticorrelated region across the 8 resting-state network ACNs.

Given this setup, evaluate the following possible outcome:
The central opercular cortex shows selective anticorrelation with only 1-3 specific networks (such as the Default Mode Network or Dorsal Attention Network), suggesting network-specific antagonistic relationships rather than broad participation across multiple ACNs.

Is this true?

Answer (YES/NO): YES